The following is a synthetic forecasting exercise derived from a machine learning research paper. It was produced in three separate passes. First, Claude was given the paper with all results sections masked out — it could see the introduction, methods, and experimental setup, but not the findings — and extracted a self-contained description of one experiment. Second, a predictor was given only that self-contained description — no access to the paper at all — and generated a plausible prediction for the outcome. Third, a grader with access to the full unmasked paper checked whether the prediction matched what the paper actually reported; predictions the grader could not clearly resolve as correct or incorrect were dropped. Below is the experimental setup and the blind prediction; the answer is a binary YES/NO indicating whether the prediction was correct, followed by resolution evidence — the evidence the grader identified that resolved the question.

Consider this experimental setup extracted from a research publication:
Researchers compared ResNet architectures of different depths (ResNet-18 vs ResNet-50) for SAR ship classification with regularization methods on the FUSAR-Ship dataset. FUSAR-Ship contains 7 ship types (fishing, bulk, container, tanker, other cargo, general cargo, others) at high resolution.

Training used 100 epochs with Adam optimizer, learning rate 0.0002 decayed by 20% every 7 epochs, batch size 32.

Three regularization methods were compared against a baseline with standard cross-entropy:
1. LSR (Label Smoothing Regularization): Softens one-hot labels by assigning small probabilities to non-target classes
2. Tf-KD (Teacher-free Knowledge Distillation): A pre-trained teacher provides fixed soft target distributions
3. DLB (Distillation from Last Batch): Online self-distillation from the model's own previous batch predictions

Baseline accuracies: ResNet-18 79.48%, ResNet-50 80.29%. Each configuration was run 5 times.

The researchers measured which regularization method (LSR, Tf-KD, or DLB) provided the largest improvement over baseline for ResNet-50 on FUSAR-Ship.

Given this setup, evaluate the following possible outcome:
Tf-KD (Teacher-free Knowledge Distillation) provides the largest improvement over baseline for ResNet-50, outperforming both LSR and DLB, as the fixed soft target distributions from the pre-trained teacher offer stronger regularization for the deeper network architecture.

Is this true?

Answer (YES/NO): YES